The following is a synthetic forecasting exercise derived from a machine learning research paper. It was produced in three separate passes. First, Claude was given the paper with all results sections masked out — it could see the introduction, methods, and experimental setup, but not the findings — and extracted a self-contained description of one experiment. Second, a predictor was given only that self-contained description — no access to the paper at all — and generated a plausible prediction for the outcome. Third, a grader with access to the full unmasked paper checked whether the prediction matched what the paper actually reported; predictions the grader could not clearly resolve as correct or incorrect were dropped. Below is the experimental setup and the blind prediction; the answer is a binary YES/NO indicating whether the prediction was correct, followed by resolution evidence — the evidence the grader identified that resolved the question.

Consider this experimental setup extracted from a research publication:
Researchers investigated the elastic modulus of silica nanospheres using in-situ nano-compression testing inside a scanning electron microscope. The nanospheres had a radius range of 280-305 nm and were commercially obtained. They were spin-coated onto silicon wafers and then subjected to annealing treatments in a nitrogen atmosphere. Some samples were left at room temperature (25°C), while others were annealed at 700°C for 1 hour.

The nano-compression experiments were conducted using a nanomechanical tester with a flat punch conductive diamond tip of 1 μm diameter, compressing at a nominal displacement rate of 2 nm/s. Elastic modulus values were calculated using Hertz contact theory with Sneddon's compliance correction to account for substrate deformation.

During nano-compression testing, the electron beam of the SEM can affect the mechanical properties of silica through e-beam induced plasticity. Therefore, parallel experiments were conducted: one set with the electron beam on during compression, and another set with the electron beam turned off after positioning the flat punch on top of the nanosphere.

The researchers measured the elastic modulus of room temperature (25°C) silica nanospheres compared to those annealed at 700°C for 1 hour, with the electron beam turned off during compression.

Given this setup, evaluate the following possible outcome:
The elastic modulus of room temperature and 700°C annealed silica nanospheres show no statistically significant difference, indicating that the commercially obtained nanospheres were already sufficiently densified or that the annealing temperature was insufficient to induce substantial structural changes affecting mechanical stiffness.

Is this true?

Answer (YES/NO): NO